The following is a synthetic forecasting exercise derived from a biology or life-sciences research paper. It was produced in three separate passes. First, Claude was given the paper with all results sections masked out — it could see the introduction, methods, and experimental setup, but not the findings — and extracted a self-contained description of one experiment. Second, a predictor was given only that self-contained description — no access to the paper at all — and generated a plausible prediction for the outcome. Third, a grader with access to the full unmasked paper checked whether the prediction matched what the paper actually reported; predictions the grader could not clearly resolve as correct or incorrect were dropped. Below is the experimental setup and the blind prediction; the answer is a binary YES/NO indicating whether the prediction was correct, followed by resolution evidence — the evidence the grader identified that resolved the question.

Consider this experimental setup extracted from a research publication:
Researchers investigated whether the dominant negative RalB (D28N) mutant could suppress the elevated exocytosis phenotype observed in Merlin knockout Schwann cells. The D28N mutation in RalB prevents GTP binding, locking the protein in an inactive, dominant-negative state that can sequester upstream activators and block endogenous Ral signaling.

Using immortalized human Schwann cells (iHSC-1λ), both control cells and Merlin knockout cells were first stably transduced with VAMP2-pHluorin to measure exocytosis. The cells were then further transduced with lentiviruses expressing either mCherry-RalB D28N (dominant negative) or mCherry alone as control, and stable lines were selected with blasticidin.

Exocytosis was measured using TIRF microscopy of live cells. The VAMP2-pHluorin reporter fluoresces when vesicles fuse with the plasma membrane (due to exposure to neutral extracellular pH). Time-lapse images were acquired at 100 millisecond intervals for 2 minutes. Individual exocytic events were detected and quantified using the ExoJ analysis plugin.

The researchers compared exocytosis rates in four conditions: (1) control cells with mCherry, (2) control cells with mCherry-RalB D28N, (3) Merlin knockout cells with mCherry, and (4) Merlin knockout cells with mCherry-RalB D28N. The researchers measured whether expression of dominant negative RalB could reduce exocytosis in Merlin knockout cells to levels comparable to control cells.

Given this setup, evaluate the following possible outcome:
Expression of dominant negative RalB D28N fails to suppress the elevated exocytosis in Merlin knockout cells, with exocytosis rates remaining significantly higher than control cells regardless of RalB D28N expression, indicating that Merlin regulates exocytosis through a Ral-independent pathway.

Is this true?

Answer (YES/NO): NO